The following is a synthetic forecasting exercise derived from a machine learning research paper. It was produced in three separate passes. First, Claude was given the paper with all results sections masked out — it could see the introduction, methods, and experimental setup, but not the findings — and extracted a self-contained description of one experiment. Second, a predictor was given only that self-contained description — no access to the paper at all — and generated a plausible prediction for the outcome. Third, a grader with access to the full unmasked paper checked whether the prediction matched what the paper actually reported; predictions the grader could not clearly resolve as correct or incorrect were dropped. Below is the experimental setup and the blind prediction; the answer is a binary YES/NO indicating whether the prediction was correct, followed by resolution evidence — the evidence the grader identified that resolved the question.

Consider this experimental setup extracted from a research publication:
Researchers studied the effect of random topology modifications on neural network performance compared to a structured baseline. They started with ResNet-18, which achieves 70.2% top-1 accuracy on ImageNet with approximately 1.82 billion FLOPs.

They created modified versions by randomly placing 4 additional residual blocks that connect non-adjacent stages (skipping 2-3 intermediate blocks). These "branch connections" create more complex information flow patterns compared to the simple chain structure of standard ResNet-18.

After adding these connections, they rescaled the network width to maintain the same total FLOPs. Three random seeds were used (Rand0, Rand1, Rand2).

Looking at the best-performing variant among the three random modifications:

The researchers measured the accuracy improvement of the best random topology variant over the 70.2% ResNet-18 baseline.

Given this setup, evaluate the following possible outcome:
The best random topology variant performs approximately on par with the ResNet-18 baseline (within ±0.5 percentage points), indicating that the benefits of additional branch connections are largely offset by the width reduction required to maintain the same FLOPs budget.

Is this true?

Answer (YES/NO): NO